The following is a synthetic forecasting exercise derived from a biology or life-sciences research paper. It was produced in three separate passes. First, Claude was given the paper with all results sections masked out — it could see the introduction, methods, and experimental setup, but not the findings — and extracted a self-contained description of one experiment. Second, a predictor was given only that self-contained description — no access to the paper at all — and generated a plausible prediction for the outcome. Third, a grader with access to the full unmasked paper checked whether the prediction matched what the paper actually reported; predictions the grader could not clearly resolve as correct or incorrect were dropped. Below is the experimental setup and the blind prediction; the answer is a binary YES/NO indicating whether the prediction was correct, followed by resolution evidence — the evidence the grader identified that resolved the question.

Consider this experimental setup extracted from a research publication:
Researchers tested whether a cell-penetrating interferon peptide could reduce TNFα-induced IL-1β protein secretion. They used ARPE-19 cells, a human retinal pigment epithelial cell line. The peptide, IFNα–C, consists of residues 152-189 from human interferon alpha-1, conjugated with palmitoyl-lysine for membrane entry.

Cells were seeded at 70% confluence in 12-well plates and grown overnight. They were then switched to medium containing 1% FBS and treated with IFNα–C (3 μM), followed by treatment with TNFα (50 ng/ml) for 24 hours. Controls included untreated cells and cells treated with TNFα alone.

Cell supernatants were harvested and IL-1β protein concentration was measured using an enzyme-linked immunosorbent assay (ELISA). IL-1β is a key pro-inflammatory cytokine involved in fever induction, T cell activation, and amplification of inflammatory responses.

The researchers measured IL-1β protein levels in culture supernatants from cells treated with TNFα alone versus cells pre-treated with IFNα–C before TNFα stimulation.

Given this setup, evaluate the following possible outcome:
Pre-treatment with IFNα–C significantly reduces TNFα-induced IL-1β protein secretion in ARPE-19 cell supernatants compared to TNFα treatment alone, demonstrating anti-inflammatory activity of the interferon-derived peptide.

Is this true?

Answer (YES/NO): YES